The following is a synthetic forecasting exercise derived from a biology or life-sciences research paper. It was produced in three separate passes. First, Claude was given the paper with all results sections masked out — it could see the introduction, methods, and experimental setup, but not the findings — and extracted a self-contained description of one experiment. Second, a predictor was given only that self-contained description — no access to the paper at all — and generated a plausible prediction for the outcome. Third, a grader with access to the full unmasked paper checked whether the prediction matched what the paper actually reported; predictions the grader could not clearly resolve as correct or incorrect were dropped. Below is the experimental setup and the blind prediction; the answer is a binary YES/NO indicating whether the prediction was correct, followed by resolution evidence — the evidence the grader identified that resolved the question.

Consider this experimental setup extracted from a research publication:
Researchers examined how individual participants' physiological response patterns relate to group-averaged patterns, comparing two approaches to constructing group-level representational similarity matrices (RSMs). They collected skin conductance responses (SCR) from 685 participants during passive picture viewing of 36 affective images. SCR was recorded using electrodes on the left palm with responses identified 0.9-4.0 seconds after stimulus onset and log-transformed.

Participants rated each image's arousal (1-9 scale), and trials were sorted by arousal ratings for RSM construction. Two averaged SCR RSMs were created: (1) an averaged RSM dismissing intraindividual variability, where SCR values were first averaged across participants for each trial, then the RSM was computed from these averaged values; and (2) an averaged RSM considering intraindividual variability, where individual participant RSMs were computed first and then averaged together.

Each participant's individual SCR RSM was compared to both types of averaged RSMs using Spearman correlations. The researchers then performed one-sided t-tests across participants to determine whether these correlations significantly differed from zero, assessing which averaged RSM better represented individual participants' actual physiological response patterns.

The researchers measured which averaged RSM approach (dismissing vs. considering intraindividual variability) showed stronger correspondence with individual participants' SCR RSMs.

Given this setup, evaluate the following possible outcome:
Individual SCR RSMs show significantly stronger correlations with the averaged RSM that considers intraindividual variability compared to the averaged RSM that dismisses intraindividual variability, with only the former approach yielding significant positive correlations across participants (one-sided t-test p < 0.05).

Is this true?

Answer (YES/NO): YES